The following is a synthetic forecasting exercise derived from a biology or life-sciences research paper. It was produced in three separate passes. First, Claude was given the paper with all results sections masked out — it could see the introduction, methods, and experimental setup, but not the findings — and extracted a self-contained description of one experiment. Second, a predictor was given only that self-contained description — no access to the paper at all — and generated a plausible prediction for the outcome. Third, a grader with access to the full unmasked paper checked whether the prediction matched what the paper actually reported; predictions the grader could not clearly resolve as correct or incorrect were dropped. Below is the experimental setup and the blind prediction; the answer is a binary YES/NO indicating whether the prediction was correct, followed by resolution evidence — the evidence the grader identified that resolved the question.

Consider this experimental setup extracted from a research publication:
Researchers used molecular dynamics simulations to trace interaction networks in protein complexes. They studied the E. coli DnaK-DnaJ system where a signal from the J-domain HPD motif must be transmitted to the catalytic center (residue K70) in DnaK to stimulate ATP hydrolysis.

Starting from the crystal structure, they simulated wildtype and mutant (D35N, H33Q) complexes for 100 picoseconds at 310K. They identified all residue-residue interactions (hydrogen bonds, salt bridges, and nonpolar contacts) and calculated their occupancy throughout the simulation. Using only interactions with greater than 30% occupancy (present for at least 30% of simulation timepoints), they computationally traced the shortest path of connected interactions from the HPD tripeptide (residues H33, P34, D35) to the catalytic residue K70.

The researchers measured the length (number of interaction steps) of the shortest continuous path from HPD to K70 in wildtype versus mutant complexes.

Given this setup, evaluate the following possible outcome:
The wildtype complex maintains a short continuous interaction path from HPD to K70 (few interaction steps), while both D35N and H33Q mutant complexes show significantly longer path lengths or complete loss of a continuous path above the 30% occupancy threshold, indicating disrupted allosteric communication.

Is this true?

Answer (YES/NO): NO